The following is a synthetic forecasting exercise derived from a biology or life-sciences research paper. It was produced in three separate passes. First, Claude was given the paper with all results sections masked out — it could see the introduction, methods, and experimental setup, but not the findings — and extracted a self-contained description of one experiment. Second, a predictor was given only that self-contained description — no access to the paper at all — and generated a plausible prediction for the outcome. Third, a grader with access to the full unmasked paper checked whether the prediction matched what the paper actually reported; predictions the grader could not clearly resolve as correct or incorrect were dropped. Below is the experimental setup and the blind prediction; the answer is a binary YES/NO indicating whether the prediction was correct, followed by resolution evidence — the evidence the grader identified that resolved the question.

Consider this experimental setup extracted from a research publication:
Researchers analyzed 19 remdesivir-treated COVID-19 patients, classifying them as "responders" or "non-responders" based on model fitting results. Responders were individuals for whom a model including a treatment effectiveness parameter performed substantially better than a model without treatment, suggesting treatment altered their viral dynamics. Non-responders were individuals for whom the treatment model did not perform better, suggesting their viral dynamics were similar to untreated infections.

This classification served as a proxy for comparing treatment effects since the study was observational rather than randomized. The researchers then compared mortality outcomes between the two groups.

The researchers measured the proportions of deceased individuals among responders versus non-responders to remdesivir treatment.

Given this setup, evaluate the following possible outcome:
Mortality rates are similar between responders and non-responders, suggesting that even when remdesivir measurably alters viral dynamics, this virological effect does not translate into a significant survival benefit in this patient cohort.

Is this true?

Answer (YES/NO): YES